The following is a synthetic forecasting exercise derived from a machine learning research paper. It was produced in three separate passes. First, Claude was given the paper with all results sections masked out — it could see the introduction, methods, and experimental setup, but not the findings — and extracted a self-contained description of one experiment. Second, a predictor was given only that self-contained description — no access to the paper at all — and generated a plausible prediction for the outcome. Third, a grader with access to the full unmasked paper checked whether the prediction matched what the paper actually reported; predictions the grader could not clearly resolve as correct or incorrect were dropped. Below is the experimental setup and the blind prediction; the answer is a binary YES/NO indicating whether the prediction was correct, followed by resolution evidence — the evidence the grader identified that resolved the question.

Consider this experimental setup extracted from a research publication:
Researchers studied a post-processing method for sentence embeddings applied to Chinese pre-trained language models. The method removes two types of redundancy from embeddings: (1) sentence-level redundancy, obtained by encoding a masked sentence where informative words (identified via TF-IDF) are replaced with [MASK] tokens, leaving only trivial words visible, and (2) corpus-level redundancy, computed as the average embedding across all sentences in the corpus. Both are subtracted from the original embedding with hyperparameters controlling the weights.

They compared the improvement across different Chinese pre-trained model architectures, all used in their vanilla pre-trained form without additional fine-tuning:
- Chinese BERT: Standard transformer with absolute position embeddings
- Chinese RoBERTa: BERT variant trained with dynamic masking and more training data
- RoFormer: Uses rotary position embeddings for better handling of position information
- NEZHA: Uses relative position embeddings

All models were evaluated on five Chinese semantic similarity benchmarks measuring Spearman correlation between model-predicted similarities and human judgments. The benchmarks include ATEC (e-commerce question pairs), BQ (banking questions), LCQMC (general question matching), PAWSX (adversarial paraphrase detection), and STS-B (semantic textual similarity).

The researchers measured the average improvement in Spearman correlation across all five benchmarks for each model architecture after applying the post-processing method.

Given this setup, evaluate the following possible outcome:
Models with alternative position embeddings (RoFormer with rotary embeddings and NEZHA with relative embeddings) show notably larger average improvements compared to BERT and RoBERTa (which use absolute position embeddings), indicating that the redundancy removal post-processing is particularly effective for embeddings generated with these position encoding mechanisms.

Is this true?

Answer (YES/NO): NO